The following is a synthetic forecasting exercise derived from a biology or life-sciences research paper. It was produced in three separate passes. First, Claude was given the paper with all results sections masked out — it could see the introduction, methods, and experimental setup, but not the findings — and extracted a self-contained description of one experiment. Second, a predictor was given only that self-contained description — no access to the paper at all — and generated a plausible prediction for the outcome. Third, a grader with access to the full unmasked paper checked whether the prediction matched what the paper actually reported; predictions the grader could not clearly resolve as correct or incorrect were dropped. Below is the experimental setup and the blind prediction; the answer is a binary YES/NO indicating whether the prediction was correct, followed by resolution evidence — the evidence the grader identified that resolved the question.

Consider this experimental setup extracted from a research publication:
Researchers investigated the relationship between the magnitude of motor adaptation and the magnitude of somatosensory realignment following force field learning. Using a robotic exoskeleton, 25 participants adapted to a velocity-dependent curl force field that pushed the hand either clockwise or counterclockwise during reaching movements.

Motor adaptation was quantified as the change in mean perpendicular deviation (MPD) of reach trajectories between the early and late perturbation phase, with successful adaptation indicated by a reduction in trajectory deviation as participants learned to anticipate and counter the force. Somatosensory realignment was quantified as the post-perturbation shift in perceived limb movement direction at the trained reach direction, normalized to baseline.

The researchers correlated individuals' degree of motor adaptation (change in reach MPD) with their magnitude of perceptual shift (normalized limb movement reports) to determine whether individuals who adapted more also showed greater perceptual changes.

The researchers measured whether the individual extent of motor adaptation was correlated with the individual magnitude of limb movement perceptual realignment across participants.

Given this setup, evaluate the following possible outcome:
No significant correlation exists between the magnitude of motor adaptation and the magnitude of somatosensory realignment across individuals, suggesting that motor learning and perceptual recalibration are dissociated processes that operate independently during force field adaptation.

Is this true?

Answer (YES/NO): YES